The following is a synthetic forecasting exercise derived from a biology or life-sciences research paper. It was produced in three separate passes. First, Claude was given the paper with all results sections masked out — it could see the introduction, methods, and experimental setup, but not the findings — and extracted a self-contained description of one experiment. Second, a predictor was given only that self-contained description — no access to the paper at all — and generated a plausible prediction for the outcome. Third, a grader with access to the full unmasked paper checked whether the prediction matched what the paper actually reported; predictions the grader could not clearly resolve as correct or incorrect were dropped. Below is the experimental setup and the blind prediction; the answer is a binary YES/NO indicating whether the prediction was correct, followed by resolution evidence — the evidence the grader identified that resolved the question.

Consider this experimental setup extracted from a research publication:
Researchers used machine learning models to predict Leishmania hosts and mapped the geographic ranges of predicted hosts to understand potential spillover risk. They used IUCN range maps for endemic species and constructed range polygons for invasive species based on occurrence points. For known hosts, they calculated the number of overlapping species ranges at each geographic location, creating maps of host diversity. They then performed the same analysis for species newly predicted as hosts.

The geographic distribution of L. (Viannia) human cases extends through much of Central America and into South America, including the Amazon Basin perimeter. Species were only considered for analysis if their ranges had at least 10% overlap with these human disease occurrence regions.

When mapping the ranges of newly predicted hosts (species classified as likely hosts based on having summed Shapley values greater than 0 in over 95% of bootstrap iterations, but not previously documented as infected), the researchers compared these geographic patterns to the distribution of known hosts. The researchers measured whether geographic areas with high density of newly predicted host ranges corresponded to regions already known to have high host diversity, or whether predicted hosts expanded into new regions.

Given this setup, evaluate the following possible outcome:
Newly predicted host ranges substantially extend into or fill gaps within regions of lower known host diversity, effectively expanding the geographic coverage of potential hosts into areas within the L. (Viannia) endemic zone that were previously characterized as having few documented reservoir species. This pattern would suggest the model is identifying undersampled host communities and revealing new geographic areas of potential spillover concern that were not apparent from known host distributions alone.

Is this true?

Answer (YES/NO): NO